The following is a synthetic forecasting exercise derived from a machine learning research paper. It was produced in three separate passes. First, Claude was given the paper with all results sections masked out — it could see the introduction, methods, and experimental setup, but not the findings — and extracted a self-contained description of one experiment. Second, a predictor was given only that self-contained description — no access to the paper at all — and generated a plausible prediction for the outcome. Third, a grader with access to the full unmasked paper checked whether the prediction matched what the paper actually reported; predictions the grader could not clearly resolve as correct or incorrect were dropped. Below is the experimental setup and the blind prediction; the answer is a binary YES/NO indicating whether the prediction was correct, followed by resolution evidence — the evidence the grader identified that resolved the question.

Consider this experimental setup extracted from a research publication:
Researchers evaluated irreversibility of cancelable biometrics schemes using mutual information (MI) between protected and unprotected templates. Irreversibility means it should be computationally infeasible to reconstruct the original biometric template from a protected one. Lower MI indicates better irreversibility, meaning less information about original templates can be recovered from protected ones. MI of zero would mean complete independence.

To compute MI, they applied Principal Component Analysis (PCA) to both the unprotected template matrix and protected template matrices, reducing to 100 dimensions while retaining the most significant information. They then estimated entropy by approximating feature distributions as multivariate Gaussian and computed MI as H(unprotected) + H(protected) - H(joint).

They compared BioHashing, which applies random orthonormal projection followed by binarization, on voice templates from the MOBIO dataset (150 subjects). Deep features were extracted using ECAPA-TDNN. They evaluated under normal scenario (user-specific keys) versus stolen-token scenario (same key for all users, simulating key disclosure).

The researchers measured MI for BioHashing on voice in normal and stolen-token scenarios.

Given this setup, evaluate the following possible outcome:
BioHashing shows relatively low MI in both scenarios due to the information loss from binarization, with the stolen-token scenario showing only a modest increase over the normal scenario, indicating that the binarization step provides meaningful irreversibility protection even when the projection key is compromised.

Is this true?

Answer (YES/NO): NO